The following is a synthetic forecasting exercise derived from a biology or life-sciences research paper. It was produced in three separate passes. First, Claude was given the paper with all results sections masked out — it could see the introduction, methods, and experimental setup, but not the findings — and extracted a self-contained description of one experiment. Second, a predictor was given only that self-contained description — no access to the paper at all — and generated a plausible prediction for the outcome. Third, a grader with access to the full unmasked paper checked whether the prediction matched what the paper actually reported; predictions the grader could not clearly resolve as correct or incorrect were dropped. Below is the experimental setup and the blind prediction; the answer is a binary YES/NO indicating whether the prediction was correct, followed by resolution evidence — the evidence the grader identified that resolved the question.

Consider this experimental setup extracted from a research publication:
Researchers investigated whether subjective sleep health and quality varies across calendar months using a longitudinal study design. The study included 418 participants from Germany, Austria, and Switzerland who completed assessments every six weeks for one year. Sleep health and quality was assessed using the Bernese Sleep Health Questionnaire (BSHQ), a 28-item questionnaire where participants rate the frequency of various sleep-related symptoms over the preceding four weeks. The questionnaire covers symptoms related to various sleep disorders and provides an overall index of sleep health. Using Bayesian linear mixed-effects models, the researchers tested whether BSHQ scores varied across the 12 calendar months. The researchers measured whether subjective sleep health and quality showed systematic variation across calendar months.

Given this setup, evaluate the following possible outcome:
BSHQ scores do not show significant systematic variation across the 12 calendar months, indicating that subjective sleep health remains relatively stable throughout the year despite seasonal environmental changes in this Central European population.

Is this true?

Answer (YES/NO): YES